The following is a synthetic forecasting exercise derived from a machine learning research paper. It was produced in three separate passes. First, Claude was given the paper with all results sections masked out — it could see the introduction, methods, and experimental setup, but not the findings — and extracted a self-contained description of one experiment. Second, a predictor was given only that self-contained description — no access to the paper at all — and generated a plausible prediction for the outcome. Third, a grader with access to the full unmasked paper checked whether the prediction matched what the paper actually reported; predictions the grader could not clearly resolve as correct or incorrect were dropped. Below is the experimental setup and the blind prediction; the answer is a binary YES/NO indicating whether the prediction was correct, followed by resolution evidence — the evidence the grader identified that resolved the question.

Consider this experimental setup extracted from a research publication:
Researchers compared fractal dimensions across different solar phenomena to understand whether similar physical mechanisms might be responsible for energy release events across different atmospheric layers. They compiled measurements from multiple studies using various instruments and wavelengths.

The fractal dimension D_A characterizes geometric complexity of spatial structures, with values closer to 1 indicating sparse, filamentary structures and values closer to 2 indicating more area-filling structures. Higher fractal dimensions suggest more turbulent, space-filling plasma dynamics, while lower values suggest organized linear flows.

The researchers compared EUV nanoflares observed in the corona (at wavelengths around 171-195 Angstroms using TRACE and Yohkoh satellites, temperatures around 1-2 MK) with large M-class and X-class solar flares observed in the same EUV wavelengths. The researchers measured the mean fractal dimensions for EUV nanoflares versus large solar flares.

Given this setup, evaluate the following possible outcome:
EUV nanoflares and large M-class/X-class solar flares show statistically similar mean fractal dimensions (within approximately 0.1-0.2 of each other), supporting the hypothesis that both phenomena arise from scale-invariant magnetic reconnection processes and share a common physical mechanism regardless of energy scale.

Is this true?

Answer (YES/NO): NO